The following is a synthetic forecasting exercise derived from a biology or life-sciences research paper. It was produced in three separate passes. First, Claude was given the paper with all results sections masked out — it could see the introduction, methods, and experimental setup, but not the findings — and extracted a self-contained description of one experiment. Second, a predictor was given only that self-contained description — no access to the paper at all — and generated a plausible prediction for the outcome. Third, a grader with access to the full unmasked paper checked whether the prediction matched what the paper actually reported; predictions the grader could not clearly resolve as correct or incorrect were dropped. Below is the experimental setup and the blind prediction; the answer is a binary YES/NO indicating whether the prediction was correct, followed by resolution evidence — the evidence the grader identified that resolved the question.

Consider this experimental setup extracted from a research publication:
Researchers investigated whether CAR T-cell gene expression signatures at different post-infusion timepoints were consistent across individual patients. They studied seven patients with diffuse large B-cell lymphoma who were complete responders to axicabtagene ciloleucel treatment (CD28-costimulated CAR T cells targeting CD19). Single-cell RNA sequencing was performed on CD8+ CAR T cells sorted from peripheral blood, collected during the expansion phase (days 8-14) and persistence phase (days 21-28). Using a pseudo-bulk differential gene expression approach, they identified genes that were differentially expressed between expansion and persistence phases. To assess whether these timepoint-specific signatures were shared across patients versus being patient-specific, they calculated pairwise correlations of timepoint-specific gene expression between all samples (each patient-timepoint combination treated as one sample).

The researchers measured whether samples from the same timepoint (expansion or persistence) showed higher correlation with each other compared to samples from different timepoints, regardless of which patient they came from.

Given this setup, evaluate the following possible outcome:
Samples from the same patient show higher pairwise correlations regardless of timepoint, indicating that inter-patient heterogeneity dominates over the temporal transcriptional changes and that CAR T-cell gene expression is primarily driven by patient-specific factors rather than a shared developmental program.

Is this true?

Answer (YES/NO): NO